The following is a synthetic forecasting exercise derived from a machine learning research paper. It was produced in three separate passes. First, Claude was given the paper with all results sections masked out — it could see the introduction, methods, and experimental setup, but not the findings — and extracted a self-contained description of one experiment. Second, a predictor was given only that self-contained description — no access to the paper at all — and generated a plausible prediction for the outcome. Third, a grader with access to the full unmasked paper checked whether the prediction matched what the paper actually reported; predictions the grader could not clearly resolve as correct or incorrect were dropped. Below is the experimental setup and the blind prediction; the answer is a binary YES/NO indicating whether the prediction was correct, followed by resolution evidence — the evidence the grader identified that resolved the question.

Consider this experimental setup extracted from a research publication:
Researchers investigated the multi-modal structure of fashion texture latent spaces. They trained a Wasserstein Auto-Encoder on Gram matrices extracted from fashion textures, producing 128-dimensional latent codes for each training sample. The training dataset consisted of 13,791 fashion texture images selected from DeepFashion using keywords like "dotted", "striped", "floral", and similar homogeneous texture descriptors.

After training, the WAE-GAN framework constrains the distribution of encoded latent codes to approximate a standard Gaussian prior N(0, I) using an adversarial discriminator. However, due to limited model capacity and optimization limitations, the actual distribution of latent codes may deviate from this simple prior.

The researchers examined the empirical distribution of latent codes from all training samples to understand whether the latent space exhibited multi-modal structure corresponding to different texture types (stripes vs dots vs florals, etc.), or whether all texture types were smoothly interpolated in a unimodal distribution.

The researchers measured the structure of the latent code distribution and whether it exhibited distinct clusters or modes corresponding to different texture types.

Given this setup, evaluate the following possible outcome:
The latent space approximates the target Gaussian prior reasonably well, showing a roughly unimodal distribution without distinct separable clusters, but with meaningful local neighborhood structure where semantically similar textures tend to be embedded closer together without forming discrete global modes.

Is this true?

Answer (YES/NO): NO